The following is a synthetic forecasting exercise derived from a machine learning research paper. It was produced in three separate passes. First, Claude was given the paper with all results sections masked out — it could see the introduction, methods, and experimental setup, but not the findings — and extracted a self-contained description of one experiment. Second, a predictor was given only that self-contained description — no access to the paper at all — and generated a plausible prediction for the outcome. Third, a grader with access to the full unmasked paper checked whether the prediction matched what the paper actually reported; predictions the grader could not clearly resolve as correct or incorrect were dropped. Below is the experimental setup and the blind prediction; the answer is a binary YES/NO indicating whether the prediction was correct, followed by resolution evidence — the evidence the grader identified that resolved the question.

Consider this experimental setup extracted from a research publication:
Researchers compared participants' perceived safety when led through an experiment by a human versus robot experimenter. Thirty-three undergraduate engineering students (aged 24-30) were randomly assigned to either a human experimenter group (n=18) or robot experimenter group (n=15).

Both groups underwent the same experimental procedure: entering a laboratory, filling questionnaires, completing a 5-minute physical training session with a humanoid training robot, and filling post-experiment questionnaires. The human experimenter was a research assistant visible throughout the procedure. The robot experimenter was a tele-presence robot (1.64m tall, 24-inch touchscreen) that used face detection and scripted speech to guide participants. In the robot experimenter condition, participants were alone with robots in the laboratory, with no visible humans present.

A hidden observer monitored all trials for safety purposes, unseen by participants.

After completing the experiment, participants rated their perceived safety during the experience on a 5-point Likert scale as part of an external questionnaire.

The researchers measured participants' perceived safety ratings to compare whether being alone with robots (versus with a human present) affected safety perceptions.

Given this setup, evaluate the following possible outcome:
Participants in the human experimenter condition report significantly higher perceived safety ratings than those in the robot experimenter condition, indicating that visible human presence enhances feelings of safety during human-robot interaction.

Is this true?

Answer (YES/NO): NO